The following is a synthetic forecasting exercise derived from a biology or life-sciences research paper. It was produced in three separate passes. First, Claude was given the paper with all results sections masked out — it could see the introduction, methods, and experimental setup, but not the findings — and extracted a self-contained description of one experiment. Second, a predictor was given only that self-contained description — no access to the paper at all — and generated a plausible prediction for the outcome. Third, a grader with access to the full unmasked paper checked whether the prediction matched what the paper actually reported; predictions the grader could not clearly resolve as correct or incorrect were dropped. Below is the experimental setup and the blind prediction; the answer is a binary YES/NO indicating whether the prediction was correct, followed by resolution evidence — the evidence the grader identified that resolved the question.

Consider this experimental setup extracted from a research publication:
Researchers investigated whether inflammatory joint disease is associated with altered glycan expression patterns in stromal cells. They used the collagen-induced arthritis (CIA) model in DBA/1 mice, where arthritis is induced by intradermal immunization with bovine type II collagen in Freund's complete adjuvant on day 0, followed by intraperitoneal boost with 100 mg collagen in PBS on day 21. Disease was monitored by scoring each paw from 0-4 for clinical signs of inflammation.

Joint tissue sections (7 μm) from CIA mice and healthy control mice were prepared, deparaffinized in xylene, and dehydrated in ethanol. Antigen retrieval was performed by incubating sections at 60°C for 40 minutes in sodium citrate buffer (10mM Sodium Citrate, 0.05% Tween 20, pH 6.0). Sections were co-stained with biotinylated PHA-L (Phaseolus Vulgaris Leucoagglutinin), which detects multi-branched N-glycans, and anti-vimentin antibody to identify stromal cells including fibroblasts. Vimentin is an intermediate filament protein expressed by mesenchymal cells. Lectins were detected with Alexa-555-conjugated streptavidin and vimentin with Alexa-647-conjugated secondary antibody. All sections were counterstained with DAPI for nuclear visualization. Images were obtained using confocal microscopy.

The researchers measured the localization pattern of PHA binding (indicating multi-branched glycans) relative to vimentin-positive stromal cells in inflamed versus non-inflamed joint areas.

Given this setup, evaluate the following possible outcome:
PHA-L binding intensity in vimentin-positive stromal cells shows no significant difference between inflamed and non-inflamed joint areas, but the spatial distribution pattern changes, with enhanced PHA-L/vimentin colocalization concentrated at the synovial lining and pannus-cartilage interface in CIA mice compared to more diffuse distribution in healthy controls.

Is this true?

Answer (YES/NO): NO